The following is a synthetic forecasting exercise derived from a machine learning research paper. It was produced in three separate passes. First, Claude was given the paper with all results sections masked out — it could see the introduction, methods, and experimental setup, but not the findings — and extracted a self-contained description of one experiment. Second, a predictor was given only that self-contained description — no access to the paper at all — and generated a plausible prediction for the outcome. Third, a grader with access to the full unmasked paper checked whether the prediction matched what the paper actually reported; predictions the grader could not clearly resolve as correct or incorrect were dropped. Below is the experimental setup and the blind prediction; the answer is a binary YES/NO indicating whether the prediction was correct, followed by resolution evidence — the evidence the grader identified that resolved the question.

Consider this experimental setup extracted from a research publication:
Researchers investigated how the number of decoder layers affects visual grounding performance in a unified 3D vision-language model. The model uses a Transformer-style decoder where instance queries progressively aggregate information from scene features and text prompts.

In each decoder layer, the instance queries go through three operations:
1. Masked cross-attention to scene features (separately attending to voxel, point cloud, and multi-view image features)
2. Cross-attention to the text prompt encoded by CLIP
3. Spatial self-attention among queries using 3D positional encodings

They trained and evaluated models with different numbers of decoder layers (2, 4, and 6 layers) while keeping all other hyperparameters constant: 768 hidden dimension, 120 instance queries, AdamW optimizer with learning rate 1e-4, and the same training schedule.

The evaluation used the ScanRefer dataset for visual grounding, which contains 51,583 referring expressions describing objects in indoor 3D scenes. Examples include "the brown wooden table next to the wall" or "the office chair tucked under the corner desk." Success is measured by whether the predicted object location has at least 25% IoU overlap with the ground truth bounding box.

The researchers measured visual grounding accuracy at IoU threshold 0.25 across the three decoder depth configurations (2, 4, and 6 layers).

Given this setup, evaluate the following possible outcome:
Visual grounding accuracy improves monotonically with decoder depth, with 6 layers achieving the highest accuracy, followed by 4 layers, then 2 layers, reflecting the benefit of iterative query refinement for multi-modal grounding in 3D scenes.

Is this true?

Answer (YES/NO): NO